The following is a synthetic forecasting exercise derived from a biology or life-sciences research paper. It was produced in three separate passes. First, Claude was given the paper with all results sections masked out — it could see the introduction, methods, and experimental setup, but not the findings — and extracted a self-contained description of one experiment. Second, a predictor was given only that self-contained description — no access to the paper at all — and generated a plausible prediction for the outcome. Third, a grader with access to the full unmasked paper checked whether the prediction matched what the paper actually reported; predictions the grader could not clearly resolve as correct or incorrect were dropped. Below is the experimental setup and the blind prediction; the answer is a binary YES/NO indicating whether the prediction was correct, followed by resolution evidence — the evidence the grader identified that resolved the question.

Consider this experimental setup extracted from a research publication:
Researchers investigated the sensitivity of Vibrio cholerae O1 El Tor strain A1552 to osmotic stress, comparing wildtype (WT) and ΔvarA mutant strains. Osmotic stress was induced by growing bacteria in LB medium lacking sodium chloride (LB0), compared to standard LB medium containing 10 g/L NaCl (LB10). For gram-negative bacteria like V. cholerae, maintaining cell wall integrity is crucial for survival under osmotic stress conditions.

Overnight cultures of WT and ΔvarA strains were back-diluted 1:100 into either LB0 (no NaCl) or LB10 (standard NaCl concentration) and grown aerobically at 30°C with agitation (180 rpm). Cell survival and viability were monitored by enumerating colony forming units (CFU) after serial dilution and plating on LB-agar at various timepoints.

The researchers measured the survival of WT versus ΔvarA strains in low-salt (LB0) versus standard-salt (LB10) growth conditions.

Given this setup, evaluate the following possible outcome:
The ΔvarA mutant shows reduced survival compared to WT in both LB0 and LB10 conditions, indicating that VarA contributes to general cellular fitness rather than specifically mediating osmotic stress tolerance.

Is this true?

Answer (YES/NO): NO